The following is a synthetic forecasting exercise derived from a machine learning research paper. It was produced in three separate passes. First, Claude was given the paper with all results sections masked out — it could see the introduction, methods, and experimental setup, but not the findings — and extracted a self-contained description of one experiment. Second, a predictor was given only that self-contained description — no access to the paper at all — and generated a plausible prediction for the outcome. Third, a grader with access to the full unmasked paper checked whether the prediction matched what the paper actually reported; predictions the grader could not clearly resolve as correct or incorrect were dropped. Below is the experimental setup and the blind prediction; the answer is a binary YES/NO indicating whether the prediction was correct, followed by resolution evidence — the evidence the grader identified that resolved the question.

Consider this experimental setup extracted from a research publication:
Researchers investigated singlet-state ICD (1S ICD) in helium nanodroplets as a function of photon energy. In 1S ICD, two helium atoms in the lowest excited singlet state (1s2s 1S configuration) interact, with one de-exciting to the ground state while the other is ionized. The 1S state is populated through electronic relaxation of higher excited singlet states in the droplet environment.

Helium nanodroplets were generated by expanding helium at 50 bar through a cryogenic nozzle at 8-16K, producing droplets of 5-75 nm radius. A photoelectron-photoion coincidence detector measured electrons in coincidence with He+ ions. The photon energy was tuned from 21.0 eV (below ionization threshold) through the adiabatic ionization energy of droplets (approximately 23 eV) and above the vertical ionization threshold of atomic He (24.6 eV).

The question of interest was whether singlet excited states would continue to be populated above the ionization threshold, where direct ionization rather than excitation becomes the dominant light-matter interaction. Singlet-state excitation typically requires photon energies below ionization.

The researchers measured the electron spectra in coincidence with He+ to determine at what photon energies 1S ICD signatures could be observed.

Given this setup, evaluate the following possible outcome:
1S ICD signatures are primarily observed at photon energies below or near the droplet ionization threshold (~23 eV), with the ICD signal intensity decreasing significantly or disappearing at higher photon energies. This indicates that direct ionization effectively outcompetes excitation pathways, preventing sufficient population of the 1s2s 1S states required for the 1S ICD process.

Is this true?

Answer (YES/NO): NO